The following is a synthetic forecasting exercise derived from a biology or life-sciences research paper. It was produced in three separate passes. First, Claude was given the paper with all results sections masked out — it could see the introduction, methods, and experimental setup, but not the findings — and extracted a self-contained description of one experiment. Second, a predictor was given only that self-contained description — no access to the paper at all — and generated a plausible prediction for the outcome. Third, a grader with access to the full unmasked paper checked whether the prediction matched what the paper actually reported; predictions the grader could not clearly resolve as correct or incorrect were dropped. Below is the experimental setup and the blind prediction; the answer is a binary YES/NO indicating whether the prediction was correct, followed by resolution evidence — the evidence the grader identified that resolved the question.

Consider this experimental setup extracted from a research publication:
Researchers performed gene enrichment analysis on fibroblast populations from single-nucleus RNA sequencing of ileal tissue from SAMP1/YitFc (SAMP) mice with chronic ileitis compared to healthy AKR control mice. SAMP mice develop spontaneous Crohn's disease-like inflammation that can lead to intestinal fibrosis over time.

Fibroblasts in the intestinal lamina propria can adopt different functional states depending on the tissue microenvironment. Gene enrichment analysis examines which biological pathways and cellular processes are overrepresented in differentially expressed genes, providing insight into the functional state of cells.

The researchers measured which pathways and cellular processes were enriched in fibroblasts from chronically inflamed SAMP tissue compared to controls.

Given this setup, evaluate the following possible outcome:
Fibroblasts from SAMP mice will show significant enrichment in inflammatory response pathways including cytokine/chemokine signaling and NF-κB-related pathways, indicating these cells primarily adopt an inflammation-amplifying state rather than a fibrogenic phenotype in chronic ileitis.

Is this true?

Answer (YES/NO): NO